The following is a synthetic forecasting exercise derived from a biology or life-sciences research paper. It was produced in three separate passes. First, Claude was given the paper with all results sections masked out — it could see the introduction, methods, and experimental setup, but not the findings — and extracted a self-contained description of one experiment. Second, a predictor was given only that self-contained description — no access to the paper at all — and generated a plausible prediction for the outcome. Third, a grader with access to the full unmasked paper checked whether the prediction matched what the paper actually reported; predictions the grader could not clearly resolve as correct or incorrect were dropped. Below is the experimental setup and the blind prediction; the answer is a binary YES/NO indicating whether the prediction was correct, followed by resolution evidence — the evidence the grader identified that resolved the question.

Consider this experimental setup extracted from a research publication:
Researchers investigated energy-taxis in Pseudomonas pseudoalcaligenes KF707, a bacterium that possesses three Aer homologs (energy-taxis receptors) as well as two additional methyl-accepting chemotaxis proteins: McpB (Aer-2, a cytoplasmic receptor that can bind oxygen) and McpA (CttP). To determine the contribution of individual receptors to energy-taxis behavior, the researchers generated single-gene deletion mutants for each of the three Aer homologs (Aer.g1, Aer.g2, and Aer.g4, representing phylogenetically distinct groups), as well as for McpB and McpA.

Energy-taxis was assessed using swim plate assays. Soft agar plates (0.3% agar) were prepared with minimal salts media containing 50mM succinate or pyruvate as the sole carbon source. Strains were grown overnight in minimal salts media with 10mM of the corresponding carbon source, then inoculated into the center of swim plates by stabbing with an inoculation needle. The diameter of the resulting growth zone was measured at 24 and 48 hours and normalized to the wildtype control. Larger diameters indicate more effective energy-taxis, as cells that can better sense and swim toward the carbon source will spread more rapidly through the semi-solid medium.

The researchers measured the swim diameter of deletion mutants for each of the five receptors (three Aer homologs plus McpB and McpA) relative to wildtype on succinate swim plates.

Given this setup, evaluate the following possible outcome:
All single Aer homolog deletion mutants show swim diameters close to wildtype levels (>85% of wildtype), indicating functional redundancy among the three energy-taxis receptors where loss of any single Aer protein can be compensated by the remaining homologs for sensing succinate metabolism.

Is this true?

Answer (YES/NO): YES